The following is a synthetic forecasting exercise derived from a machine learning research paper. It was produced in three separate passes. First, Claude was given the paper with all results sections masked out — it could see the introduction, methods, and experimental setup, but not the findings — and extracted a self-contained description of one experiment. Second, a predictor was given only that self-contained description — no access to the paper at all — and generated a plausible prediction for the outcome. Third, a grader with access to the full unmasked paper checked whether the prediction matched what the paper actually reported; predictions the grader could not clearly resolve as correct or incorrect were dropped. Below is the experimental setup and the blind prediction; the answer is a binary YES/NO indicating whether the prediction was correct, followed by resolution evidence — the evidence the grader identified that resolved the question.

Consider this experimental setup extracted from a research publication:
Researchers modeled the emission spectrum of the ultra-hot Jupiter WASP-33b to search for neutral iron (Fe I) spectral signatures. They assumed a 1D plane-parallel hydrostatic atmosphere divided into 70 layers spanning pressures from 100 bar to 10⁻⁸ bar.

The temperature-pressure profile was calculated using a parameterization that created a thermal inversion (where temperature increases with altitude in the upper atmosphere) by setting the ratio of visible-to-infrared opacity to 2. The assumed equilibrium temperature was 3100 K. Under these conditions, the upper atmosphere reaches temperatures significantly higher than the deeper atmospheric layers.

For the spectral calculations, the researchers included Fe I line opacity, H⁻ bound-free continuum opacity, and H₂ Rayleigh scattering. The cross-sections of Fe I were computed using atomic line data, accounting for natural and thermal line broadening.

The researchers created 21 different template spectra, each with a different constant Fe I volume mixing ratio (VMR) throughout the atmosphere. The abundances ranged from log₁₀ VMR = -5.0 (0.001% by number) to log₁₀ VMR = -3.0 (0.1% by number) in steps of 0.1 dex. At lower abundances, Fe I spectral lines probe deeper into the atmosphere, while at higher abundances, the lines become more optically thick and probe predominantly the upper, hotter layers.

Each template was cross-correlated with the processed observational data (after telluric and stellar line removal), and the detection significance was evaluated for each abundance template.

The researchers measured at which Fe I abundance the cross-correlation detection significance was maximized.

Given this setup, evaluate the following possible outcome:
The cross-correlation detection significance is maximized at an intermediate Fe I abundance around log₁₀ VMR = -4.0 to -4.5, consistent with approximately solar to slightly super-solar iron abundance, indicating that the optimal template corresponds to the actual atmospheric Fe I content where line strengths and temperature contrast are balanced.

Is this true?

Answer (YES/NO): YES